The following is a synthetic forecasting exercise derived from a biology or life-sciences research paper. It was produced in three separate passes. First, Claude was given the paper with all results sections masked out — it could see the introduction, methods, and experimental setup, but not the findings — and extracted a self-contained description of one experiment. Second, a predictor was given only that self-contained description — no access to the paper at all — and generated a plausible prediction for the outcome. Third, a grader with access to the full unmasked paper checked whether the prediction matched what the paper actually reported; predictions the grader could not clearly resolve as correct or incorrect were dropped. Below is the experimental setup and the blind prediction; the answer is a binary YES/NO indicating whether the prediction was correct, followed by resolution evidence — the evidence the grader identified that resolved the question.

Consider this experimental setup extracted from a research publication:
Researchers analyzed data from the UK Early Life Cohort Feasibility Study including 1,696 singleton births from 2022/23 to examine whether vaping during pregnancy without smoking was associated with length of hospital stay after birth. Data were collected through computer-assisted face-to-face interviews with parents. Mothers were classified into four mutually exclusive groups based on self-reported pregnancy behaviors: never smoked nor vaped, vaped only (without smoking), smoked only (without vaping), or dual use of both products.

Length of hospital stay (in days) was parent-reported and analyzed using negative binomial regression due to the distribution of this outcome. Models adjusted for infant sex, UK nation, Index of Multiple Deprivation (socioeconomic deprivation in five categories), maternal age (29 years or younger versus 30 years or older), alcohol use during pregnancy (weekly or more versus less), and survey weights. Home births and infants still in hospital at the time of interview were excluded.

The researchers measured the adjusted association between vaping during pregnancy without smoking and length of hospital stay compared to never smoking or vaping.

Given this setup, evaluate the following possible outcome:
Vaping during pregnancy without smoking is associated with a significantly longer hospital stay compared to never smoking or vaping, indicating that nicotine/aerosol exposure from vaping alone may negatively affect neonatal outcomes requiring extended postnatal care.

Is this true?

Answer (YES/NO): NO